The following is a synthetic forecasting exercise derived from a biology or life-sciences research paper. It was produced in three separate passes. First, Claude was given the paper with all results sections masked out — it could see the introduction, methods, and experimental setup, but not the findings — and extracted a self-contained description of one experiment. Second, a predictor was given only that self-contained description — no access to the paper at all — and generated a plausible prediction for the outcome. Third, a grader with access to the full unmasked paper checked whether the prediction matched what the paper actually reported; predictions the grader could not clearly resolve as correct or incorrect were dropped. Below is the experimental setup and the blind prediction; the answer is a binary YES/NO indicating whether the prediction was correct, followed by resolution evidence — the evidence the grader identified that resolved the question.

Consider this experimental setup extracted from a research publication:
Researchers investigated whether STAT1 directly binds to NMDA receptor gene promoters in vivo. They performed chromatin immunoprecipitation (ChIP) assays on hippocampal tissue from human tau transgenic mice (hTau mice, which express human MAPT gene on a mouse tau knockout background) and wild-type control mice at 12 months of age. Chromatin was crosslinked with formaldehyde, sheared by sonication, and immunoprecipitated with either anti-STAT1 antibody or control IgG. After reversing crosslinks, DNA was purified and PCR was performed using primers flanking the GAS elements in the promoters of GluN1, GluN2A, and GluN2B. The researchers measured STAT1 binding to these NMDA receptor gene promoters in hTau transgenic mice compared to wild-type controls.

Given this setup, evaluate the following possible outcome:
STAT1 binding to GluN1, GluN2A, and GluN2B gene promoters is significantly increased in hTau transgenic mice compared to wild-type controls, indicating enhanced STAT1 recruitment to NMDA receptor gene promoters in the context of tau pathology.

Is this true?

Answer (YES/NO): YES